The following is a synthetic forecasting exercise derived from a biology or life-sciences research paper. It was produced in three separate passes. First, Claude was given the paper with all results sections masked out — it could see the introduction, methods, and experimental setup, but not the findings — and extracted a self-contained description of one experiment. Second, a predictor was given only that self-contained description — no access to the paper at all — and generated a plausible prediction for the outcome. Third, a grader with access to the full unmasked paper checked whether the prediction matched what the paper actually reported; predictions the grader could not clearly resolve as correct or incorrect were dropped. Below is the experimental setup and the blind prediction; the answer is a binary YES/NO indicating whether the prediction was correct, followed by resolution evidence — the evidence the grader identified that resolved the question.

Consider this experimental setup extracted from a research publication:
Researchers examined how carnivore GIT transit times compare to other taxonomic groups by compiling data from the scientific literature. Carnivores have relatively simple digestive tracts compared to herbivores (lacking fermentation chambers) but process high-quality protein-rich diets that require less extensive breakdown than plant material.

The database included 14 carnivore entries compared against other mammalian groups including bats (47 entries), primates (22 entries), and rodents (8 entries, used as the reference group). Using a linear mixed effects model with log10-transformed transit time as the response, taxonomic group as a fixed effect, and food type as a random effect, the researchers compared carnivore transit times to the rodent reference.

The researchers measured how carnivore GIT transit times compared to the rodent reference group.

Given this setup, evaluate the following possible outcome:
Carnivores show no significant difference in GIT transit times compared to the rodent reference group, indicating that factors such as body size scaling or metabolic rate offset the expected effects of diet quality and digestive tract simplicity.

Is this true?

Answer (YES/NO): NO